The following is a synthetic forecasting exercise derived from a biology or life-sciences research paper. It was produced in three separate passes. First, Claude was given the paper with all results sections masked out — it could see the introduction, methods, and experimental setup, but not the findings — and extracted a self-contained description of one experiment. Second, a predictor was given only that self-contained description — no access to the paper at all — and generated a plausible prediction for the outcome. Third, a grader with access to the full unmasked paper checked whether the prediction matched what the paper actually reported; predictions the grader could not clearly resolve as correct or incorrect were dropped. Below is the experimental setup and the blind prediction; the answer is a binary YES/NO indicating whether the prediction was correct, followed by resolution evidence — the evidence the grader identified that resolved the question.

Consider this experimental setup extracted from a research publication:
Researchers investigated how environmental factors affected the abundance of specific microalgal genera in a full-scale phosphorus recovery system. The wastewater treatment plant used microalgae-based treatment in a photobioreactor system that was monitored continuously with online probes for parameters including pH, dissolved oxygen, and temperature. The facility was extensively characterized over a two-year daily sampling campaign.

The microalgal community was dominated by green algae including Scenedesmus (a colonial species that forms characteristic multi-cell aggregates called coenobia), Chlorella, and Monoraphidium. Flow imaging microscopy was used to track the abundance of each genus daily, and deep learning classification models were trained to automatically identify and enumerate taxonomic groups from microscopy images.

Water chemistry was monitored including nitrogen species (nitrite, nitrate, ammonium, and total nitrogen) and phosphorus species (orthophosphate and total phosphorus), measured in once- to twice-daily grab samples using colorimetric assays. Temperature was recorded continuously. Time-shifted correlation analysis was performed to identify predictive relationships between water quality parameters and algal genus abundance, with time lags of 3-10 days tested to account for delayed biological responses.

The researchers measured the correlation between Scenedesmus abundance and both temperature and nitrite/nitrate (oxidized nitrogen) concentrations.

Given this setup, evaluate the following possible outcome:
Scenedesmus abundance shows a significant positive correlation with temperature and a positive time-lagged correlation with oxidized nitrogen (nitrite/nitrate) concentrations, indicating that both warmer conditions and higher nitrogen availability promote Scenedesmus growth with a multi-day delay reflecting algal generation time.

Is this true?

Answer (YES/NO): NO